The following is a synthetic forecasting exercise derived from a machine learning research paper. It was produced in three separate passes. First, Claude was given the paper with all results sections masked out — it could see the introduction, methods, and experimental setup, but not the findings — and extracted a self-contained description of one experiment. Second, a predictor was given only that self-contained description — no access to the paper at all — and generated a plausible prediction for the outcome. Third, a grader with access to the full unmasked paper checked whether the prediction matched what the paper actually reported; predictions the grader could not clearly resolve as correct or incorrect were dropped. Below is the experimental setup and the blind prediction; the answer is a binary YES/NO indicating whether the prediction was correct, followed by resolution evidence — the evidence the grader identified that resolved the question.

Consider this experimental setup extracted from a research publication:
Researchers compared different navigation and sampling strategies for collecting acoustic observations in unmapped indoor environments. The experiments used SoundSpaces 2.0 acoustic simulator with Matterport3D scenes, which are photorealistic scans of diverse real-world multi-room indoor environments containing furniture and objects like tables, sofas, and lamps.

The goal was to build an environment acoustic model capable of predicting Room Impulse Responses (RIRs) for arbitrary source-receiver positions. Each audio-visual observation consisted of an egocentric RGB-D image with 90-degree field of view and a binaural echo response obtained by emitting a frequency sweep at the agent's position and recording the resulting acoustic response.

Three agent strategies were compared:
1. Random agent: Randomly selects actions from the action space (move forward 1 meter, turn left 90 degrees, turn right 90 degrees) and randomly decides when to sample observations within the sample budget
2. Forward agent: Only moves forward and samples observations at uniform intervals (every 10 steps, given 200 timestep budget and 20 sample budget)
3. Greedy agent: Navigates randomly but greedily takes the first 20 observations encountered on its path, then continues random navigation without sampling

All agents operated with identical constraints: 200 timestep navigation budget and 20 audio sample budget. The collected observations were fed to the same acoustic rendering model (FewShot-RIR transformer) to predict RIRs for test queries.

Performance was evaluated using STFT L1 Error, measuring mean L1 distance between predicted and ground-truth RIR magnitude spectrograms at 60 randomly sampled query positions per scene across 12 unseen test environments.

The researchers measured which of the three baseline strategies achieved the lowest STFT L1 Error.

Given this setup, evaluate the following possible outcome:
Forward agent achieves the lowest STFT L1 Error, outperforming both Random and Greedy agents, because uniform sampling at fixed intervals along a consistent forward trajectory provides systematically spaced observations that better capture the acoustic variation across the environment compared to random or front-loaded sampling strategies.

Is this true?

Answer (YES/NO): NO